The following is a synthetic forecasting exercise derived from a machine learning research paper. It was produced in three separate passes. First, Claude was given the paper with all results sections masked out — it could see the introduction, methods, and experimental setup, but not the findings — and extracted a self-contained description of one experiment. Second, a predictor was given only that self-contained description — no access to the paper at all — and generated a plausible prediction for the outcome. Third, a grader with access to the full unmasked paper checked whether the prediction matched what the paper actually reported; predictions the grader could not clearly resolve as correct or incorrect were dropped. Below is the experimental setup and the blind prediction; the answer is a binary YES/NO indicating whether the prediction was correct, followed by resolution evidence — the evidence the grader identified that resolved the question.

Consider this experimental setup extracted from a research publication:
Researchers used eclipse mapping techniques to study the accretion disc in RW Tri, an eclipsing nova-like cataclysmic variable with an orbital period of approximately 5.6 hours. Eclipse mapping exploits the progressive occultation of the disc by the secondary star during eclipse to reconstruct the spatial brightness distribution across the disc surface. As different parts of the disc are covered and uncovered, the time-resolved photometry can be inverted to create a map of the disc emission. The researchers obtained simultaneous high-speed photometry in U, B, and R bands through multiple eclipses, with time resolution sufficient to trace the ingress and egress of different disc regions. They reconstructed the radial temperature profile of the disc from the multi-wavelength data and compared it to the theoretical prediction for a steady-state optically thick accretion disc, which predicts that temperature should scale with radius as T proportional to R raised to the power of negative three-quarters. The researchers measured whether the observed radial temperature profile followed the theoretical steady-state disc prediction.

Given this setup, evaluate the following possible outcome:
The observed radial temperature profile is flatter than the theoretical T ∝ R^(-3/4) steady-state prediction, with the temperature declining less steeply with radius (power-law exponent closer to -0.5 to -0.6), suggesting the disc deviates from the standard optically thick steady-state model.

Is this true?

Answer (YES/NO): NO